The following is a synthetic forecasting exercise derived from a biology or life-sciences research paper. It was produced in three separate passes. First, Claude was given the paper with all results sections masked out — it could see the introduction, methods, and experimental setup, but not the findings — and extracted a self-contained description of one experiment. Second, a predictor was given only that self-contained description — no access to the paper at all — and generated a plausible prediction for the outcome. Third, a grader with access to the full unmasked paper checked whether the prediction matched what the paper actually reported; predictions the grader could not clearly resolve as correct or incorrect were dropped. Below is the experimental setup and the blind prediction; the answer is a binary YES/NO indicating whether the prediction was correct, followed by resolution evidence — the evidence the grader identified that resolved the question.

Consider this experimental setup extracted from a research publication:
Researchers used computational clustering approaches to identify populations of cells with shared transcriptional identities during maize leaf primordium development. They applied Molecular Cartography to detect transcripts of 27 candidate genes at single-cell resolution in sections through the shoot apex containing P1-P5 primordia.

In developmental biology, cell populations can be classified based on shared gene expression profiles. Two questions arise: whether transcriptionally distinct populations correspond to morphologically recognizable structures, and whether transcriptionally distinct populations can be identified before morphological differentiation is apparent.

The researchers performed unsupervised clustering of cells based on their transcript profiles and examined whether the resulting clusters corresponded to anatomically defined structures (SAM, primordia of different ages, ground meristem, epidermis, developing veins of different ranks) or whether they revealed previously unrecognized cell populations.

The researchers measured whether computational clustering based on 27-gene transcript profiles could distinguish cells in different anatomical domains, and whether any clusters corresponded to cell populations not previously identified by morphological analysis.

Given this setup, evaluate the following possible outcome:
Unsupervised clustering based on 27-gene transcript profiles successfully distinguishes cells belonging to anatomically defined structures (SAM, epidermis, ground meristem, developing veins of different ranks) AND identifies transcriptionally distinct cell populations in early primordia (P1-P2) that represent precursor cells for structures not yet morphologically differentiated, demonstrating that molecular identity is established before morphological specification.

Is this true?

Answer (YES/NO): YES